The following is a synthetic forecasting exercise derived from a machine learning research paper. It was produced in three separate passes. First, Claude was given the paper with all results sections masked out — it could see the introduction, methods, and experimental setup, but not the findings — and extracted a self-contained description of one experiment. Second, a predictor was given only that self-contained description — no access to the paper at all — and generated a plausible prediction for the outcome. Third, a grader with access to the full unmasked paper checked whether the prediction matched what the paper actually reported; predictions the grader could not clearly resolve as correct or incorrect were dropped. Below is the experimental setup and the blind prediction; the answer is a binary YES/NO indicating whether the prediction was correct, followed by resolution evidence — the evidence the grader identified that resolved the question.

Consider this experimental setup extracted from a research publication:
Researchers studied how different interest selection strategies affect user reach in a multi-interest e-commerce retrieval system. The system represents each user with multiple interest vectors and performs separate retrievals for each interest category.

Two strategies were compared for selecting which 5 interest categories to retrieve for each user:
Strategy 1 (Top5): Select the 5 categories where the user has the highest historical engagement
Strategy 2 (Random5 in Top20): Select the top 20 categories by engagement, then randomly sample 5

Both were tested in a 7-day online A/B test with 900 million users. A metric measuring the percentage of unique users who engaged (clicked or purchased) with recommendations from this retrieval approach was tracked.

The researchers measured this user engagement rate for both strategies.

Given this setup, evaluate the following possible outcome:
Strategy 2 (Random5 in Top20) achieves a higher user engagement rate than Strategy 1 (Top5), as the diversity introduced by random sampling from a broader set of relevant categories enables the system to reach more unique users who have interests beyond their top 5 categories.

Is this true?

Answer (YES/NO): YES